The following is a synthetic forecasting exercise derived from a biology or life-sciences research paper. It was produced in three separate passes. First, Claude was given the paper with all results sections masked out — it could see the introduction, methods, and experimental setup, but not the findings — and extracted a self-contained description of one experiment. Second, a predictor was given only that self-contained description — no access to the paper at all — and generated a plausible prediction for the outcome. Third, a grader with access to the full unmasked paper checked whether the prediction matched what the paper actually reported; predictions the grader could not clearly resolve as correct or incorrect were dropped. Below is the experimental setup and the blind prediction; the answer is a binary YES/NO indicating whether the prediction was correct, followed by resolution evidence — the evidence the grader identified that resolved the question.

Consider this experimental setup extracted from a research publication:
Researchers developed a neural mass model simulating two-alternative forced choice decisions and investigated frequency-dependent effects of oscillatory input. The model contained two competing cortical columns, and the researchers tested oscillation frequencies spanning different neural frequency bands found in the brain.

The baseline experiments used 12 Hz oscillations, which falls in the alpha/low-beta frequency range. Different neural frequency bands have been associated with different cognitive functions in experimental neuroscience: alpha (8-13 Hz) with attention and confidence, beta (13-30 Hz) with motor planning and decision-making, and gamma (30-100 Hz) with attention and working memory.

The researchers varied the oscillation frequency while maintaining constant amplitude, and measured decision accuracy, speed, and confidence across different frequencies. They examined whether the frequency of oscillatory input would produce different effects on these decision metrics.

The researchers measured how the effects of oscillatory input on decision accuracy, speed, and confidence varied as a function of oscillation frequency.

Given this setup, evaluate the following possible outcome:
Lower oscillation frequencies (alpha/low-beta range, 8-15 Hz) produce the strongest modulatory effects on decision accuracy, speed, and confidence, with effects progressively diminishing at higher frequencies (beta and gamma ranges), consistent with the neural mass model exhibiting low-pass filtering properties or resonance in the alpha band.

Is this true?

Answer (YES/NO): NO